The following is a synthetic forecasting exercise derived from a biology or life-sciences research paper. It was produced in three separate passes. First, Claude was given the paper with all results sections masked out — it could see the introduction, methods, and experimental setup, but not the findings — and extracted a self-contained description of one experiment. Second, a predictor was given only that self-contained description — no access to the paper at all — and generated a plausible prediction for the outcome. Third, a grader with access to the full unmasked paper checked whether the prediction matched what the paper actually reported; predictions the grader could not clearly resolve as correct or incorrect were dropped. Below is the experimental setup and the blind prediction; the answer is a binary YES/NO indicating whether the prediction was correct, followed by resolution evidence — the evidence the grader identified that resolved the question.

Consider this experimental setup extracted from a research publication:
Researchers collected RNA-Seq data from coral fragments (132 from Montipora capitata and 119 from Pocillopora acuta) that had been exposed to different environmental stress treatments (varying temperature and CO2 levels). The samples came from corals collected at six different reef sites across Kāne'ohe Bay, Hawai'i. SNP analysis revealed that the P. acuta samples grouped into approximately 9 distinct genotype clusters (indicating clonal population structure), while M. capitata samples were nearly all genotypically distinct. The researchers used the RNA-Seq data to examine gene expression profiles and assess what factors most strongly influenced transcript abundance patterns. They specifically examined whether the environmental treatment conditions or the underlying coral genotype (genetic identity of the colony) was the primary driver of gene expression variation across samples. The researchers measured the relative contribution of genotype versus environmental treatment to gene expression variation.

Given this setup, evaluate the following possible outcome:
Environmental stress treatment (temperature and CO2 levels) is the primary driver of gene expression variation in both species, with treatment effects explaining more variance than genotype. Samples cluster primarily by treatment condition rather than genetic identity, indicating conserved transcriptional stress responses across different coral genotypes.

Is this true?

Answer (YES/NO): NO